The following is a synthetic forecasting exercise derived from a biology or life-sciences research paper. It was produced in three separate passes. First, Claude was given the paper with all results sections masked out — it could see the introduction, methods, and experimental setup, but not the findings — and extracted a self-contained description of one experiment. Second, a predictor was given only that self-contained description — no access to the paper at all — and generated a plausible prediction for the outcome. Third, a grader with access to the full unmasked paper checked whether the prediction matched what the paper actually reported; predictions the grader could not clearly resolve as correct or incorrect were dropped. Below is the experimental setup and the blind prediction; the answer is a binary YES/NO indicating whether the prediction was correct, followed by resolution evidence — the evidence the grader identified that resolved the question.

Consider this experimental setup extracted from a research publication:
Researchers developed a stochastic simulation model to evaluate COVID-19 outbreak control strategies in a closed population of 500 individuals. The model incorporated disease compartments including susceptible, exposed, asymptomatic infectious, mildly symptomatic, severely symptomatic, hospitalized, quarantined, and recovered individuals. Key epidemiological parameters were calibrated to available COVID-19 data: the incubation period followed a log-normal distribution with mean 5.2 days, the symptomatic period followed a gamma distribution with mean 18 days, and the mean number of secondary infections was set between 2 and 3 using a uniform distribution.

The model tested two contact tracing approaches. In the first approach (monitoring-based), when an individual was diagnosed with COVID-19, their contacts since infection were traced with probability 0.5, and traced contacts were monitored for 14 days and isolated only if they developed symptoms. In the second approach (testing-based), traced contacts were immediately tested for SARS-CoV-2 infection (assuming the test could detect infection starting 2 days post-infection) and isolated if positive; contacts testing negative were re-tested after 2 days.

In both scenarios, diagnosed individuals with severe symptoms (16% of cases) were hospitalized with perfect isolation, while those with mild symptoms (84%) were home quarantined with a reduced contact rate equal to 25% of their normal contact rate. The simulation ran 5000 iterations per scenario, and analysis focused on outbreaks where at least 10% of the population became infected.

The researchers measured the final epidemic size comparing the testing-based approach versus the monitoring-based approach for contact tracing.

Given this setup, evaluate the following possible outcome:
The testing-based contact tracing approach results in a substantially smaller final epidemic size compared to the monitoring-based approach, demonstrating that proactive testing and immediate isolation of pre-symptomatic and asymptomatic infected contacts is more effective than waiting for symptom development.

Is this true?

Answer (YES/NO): YES